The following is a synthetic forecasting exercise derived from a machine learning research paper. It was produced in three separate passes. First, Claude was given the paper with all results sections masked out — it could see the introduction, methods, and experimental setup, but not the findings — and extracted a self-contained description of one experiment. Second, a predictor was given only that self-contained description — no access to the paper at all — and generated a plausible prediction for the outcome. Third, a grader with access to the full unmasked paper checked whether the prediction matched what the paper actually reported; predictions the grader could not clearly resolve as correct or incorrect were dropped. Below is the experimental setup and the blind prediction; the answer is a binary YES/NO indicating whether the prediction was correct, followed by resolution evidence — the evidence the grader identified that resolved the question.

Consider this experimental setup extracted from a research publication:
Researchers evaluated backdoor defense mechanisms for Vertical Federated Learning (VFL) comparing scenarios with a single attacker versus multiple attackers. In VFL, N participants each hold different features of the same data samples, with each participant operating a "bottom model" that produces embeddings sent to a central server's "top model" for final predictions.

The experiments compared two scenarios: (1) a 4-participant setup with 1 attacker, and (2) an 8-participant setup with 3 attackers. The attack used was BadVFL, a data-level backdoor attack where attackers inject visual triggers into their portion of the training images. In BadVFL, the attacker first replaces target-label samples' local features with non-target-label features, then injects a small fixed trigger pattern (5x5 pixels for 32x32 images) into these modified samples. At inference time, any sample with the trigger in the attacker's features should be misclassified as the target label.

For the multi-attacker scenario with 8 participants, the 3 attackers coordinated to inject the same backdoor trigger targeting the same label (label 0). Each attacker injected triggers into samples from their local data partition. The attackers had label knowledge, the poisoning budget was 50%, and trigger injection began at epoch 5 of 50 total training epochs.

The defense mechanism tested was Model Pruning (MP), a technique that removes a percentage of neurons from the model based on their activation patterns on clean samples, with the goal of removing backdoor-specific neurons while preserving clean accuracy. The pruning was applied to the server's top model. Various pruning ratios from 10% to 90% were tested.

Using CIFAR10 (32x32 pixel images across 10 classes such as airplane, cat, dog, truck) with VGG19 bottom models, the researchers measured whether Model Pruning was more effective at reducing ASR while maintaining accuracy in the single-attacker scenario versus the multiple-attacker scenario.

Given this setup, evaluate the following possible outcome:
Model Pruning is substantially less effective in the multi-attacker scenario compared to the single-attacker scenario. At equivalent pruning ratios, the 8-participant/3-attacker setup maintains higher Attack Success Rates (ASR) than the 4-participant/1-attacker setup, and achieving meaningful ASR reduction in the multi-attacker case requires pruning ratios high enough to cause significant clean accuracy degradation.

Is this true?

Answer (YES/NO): NO